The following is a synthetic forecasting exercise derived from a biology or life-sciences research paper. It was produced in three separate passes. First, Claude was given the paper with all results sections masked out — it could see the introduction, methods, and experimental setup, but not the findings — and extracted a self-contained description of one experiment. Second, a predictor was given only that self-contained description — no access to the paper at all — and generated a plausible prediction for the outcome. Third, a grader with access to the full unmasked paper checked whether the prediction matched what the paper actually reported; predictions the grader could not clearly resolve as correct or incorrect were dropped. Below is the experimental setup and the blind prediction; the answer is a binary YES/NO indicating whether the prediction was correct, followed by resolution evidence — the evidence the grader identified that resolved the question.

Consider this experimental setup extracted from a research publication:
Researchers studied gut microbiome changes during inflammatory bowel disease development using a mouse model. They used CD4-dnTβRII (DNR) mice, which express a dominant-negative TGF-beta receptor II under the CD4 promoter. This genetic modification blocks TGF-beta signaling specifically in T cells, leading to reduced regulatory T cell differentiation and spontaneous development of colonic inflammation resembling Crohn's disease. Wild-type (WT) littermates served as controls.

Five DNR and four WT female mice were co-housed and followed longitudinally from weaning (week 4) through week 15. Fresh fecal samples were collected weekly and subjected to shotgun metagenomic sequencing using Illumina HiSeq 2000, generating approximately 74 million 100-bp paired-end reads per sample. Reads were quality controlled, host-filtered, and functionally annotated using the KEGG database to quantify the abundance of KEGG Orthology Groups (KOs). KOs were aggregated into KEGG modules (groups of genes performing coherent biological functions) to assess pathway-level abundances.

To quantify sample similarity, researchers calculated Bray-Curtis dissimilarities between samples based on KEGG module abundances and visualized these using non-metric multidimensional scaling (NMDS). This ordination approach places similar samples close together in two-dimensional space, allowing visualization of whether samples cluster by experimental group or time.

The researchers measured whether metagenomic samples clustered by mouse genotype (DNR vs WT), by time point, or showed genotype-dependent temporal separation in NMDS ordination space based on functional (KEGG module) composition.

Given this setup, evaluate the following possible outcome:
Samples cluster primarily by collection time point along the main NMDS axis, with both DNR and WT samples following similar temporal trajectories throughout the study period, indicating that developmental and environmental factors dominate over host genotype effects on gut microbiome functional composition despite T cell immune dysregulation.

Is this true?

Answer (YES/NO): NO